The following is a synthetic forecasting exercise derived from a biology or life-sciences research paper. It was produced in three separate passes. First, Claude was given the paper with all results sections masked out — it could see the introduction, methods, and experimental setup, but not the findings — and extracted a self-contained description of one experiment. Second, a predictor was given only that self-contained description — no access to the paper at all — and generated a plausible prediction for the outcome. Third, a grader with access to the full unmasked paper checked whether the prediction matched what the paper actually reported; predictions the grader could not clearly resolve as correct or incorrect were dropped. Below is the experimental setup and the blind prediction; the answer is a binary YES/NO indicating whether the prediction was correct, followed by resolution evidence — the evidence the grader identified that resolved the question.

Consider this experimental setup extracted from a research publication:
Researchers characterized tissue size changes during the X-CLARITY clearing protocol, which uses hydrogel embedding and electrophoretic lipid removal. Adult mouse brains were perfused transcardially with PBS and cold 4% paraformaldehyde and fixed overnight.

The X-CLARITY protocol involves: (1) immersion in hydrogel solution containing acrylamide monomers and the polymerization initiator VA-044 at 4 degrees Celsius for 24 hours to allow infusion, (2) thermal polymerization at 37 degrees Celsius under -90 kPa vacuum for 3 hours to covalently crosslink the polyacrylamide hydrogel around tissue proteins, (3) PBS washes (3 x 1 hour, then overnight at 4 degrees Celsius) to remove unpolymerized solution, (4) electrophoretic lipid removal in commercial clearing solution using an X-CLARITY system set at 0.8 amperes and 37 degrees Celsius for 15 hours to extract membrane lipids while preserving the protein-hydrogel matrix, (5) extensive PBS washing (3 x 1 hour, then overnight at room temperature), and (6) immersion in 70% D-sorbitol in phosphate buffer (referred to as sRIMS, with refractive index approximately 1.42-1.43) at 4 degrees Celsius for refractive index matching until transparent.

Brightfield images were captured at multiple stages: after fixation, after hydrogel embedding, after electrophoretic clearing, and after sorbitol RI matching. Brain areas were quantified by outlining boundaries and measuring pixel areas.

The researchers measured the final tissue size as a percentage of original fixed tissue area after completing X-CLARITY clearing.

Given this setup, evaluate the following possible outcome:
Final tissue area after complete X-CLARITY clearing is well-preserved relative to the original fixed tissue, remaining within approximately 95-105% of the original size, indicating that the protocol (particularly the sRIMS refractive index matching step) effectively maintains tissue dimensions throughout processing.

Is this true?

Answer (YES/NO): NO